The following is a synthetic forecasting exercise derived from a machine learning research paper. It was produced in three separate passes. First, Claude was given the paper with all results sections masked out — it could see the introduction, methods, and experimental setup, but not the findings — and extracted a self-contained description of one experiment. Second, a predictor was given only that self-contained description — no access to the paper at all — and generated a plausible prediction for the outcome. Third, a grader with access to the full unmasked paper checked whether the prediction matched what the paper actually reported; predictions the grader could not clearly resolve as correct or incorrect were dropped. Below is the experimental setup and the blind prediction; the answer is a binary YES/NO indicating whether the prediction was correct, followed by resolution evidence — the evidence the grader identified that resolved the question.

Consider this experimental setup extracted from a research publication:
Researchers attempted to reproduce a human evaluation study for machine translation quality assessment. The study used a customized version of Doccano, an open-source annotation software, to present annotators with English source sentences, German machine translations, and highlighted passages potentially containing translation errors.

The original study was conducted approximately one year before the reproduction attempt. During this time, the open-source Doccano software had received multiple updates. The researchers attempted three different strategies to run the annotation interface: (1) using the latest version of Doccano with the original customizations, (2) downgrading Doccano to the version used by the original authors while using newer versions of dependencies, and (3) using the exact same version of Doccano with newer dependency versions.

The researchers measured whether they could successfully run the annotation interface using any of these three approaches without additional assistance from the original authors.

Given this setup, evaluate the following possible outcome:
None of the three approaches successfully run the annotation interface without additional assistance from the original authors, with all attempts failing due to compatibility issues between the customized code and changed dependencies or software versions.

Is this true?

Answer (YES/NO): YES